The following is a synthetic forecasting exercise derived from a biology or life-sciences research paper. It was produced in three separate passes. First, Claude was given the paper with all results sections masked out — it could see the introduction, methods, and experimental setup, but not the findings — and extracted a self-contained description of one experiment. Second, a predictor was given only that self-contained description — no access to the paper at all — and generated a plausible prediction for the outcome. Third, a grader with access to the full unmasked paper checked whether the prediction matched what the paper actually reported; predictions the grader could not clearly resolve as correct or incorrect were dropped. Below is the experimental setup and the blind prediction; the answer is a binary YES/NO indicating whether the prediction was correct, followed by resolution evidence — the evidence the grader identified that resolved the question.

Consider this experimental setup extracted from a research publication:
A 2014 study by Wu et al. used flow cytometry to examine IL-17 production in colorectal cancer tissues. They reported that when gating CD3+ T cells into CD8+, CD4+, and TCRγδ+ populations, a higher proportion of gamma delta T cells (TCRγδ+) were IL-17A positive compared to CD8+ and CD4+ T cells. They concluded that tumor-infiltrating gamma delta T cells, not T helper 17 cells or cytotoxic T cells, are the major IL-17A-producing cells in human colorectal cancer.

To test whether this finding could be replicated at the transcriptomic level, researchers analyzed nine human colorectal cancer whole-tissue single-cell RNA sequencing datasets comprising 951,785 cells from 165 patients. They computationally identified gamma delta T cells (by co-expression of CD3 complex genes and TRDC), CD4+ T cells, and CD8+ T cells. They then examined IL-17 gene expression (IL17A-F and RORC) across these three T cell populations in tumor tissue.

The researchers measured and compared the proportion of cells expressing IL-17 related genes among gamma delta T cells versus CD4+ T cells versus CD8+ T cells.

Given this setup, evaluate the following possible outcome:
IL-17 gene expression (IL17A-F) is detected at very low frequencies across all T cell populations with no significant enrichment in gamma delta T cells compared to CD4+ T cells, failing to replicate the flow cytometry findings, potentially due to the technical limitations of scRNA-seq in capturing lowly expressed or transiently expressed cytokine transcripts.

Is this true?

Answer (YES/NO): NO